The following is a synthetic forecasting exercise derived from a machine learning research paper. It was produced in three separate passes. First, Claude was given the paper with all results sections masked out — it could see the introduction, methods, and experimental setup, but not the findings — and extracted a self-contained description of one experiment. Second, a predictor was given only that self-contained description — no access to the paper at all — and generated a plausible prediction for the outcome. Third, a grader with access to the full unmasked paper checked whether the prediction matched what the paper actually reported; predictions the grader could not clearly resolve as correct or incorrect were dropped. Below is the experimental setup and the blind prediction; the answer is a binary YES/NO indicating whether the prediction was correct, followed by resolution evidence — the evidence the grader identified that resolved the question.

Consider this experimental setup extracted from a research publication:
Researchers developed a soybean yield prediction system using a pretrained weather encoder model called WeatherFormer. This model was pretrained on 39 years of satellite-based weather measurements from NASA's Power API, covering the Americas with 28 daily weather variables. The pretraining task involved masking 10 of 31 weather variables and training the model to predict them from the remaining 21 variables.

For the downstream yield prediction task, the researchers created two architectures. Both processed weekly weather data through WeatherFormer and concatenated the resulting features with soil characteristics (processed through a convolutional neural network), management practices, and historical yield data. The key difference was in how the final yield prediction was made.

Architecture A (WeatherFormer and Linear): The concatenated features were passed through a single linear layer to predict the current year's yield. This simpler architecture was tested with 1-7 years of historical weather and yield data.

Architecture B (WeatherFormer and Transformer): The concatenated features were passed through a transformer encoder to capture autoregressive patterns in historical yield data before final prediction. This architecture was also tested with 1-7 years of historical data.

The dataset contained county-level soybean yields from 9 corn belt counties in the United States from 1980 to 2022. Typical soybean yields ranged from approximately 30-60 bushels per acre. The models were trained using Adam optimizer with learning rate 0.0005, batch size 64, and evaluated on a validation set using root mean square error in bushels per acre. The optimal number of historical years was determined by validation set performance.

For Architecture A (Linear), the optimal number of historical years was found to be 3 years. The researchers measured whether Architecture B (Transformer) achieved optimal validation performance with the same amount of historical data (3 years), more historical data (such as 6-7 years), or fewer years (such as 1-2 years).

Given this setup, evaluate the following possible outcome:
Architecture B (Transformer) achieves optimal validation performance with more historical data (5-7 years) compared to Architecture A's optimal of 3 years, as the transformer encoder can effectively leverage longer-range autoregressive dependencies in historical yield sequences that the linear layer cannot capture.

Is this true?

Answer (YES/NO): YES